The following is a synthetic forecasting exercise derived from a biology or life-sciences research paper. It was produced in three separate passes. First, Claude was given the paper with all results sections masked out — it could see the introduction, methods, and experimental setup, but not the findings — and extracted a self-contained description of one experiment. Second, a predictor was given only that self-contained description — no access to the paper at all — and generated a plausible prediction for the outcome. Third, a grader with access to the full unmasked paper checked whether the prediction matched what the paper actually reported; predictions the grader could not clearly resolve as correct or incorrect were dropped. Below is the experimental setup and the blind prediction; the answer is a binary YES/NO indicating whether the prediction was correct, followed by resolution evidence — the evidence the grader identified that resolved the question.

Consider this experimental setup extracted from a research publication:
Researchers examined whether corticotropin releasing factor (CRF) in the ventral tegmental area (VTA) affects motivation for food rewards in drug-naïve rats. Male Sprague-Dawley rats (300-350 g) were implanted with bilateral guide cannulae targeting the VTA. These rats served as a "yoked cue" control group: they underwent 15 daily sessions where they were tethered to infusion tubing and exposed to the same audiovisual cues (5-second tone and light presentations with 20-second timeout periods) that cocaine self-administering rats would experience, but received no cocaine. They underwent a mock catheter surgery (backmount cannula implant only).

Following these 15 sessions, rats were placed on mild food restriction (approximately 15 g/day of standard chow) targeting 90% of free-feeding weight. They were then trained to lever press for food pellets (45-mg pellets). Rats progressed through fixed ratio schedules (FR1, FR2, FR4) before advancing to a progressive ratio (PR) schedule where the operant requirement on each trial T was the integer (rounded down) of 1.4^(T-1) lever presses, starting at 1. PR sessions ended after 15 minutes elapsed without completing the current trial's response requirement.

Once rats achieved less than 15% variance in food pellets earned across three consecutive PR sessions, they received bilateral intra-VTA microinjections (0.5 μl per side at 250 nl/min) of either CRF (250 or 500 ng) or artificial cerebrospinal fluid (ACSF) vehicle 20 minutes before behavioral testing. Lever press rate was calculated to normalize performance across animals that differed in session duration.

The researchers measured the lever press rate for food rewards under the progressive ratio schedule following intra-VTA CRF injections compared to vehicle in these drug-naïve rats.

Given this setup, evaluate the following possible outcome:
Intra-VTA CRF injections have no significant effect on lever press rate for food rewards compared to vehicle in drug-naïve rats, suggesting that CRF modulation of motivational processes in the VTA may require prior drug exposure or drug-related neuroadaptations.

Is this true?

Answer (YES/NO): NO